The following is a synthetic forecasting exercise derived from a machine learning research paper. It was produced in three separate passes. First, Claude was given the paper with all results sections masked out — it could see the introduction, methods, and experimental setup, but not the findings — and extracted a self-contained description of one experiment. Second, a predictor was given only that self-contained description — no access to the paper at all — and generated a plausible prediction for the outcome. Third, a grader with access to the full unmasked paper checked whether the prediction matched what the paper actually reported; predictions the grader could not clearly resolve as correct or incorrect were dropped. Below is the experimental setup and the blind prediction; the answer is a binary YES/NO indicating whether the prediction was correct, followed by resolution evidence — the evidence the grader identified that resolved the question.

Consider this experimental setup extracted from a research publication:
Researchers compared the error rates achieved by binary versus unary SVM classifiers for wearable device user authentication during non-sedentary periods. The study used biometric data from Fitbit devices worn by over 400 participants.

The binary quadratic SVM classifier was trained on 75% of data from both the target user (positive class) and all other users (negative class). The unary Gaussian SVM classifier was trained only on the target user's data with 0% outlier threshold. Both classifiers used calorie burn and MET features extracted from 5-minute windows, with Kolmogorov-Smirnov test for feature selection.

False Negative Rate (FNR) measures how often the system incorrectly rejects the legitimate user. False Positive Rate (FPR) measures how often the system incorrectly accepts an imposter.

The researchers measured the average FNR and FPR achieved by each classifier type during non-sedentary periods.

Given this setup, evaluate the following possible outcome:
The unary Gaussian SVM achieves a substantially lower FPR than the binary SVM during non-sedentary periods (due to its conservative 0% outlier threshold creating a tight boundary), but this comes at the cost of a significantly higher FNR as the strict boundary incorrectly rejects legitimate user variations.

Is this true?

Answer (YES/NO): NO